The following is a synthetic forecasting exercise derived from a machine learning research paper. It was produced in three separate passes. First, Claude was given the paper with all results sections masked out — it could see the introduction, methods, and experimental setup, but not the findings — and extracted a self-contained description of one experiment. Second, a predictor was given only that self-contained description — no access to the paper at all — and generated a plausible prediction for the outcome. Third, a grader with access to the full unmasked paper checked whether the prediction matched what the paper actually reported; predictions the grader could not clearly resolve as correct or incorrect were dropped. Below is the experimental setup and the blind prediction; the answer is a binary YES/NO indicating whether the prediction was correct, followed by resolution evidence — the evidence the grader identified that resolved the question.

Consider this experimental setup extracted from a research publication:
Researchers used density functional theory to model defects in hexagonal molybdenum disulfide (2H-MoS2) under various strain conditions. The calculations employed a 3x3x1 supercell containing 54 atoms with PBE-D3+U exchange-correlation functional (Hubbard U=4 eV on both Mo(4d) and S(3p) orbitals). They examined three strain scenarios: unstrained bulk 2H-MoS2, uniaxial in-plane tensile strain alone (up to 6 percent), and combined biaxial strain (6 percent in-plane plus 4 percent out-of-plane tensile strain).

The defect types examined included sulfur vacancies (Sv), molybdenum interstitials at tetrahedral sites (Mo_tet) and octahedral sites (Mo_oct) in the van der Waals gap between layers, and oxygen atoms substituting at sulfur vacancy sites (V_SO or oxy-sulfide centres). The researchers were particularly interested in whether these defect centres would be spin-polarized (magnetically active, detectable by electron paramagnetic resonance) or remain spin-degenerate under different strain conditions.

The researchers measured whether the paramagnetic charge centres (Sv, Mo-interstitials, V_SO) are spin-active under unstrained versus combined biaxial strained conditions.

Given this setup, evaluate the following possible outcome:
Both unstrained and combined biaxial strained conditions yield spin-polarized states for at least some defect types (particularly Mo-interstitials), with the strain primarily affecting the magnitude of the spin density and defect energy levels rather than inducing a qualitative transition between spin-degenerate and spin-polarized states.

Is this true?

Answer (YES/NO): NO